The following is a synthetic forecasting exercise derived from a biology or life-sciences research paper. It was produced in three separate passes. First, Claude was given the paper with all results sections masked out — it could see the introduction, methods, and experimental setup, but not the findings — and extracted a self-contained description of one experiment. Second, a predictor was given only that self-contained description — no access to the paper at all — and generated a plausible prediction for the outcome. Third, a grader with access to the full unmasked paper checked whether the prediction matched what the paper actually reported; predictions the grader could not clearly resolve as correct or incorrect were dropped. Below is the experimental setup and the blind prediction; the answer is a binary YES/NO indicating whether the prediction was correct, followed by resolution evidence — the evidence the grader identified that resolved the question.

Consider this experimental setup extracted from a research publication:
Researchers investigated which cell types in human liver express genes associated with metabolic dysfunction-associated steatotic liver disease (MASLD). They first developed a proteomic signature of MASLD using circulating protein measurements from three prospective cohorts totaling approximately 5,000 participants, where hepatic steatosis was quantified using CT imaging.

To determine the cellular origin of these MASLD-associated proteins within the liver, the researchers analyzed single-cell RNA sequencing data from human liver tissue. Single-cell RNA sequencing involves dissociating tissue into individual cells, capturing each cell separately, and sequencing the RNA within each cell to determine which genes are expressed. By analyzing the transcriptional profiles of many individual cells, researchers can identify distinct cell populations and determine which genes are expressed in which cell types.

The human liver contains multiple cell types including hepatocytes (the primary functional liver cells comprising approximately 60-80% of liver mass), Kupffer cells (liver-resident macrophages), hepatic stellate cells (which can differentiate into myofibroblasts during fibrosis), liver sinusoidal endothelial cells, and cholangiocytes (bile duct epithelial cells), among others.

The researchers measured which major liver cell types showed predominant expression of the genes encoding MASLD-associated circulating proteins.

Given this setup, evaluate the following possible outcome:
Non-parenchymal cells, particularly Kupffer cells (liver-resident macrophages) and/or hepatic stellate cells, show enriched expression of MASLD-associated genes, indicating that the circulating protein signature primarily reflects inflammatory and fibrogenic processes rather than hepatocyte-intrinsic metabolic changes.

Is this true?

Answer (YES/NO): NO